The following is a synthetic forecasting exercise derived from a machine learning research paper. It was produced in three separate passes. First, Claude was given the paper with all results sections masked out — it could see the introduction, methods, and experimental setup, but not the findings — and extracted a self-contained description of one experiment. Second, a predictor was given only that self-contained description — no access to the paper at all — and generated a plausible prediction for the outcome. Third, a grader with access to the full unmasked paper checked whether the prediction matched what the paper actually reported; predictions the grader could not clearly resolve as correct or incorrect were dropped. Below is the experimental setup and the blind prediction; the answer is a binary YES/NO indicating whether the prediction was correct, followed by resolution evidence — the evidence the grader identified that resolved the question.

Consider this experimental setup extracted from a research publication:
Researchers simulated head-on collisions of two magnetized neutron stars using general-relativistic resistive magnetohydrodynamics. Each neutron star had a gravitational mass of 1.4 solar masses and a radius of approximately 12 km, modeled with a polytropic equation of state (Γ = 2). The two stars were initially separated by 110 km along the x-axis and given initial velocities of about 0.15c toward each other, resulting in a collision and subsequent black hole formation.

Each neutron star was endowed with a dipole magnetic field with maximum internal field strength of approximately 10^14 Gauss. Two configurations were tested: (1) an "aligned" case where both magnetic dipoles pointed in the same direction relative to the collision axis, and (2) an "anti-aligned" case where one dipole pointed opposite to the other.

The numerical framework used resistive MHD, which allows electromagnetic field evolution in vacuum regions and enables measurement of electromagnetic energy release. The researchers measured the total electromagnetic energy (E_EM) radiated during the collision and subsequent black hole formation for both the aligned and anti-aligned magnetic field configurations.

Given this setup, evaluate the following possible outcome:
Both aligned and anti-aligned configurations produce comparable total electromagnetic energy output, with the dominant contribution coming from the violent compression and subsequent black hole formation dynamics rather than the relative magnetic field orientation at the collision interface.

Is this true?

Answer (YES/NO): NO